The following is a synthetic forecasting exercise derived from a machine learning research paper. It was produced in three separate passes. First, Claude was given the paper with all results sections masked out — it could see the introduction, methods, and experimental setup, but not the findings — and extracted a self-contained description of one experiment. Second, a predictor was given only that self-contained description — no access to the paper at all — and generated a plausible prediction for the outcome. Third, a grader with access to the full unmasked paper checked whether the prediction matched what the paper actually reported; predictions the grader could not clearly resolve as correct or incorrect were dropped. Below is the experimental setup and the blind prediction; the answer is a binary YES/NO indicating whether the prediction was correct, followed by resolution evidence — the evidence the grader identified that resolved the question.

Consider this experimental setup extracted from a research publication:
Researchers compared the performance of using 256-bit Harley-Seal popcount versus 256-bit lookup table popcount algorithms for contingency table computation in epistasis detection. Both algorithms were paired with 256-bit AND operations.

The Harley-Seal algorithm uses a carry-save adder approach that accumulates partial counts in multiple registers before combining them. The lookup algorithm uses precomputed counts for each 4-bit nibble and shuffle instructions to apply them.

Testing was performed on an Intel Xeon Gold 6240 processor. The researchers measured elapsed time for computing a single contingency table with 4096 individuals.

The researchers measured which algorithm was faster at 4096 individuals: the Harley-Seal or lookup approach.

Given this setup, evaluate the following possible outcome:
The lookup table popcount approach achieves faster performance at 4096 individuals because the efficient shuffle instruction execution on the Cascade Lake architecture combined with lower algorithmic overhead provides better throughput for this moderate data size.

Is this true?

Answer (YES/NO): YES